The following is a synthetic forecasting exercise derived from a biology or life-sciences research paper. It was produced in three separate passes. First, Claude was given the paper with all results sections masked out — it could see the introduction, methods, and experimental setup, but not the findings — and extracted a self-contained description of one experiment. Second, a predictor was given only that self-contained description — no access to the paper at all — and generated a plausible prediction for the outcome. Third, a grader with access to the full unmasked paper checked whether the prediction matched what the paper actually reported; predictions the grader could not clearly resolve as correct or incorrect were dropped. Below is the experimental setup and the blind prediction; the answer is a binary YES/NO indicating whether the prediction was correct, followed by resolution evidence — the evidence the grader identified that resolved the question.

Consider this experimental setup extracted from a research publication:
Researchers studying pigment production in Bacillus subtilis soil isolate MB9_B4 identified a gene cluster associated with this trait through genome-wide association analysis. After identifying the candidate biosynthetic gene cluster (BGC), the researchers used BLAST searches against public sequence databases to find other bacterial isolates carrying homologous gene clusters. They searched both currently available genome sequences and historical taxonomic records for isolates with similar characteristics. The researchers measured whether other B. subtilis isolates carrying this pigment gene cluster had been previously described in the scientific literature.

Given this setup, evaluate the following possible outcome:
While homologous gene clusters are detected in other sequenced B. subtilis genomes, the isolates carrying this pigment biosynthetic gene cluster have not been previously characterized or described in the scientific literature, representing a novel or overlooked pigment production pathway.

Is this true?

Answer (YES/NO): NO